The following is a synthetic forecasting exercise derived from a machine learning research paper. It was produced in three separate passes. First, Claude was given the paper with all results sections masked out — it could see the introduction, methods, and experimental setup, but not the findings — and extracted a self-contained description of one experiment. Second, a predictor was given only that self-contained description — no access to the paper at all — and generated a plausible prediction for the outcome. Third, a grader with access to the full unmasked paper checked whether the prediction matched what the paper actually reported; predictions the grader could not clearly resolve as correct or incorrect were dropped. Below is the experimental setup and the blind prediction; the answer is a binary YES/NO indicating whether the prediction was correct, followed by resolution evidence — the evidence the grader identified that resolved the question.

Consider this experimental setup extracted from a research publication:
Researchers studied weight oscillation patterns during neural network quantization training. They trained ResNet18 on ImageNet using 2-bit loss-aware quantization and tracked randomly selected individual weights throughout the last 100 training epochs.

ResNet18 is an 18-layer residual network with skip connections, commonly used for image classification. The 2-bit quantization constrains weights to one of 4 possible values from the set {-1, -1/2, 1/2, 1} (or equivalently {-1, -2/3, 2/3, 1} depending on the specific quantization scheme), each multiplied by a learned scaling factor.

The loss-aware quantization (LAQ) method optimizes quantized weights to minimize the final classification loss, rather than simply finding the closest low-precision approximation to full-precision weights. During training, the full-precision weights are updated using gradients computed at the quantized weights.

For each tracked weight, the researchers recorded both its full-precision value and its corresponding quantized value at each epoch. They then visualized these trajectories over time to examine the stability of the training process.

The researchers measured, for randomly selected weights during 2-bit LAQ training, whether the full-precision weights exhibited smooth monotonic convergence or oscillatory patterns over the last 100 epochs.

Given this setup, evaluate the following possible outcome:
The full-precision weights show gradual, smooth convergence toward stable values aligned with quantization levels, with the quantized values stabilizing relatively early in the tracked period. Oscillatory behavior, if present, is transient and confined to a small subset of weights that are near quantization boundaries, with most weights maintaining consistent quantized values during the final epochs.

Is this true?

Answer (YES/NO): NO